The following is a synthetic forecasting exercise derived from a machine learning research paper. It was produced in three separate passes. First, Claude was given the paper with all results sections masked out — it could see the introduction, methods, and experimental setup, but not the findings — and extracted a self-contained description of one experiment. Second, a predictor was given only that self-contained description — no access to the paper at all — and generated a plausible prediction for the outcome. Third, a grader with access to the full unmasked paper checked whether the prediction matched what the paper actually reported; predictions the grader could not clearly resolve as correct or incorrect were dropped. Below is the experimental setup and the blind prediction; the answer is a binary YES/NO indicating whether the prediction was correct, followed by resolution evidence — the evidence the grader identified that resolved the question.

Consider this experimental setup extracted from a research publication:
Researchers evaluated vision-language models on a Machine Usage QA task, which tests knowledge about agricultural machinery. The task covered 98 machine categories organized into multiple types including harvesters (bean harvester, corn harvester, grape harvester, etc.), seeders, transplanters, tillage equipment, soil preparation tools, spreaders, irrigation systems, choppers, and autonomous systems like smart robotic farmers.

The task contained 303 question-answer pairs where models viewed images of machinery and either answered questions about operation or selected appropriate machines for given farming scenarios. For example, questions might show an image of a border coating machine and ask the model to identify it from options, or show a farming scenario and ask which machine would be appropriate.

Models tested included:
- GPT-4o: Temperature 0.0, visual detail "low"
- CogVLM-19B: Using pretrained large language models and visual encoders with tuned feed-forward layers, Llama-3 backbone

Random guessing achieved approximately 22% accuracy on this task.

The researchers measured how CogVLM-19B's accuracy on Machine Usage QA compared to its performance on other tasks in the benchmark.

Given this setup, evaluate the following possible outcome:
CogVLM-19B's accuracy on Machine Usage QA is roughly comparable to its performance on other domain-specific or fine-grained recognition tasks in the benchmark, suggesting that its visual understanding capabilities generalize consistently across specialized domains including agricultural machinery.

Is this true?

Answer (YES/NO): NO